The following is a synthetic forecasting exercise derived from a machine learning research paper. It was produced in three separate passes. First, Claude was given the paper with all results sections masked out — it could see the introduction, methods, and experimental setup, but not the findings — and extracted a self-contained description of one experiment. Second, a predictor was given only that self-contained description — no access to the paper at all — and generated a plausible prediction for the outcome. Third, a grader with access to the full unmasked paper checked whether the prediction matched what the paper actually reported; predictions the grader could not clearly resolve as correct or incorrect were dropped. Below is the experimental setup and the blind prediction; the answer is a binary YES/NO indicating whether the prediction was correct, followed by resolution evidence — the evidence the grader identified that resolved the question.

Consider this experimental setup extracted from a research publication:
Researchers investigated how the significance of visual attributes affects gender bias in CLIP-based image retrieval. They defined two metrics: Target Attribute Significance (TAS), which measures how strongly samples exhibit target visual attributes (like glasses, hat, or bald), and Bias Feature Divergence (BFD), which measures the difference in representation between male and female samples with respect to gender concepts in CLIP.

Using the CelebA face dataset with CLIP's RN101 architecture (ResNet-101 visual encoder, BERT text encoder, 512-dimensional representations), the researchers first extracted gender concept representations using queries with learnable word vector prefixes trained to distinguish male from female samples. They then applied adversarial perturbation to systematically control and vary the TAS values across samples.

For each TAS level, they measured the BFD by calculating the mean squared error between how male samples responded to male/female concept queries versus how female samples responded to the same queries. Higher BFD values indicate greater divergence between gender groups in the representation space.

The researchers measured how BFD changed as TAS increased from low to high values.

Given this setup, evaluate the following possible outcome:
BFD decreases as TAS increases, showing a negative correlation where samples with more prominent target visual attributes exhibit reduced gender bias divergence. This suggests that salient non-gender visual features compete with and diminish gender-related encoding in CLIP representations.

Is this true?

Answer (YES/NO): YES